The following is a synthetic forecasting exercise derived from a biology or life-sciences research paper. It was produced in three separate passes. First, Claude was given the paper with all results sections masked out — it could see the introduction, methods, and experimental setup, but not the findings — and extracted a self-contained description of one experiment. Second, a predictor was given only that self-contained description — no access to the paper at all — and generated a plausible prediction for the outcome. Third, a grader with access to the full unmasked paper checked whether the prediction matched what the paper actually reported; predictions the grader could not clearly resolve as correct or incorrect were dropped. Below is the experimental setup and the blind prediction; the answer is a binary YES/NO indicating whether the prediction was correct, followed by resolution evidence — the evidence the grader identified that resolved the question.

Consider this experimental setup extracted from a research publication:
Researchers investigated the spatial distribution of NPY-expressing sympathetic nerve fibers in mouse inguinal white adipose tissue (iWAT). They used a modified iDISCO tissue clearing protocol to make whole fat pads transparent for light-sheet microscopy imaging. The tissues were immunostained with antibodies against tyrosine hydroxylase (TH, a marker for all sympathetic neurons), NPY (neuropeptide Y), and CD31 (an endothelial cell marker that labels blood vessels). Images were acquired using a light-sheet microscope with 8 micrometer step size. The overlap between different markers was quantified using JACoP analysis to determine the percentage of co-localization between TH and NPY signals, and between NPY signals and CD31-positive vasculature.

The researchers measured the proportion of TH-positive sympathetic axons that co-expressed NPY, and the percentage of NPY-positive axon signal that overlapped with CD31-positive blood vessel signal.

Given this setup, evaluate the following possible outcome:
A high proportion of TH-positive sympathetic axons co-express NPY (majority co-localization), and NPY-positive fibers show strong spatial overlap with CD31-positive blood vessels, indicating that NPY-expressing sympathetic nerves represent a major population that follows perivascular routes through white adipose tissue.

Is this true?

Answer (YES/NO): NO